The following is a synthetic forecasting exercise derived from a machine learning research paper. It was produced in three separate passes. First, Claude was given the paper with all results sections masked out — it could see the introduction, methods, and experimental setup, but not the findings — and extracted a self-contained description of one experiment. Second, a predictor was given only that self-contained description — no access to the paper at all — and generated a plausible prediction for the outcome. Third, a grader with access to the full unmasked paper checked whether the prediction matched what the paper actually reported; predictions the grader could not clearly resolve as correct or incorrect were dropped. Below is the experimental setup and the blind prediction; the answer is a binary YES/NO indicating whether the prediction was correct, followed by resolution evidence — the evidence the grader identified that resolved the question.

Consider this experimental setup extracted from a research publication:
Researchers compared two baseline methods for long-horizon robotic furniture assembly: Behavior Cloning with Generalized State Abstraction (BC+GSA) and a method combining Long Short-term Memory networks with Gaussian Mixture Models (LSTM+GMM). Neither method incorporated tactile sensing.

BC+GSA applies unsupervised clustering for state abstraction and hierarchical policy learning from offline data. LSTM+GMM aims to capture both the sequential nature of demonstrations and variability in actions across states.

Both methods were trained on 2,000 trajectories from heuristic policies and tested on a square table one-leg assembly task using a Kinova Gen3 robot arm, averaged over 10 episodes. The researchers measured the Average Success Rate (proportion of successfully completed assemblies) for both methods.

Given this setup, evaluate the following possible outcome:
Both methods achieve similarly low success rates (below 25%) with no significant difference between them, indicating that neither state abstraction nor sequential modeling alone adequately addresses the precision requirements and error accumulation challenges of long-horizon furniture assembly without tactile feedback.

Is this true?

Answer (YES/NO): NO